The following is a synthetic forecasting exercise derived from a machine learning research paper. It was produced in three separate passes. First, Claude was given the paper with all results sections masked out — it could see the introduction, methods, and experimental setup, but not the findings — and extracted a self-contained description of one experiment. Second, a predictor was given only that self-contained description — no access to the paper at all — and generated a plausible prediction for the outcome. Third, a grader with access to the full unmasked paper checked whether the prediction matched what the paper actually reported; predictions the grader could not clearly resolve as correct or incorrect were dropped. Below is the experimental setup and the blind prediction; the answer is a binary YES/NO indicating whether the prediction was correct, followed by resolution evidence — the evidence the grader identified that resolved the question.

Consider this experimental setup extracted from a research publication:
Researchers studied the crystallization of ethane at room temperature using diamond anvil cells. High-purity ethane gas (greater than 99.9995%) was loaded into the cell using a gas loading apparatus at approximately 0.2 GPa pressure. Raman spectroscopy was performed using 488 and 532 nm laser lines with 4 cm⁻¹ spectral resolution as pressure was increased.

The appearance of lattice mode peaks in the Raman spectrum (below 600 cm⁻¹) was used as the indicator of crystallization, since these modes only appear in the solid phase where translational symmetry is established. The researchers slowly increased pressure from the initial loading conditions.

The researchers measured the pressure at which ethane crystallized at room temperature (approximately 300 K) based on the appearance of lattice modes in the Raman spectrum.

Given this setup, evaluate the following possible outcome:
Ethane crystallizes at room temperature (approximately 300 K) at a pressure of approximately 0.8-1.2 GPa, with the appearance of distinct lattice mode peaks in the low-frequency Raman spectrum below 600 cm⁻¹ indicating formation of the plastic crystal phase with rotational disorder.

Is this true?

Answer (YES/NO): NO